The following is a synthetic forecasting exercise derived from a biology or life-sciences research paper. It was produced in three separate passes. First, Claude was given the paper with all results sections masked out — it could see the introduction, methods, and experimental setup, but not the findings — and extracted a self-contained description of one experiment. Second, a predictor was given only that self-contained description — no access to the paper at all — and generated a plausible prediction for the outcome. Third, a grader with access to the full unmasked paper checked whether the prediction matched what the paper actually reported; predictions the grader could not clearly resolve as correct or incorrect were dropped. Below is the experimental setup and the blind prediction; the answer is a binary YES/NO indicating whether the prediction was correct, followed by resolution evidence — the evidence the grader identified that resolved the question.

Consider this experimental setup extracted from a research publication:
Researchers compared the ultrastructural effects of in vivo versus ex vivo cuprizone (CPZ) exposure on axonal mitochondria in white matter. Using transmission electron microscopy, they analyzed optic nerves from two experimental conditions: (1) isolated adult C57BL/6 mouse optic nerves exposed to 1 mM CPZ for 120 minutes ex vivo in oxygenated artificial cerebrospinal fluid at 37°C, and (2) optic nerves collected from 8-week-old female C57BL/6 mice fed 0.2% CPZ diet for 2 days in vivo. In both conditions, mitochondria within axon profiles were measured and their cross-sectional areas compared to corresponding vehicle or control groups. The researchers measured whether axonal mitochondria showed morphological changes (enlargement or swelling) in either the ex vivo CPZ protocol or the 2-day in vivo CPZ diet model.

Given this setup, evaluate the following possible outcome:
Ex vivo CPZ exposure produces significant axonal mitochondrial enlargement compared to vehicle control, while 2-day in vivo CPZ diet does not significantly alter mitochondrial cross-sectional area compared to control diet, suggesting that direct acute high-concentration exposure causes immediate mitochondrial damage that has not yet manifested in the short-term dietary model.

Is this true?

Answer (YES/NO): NO